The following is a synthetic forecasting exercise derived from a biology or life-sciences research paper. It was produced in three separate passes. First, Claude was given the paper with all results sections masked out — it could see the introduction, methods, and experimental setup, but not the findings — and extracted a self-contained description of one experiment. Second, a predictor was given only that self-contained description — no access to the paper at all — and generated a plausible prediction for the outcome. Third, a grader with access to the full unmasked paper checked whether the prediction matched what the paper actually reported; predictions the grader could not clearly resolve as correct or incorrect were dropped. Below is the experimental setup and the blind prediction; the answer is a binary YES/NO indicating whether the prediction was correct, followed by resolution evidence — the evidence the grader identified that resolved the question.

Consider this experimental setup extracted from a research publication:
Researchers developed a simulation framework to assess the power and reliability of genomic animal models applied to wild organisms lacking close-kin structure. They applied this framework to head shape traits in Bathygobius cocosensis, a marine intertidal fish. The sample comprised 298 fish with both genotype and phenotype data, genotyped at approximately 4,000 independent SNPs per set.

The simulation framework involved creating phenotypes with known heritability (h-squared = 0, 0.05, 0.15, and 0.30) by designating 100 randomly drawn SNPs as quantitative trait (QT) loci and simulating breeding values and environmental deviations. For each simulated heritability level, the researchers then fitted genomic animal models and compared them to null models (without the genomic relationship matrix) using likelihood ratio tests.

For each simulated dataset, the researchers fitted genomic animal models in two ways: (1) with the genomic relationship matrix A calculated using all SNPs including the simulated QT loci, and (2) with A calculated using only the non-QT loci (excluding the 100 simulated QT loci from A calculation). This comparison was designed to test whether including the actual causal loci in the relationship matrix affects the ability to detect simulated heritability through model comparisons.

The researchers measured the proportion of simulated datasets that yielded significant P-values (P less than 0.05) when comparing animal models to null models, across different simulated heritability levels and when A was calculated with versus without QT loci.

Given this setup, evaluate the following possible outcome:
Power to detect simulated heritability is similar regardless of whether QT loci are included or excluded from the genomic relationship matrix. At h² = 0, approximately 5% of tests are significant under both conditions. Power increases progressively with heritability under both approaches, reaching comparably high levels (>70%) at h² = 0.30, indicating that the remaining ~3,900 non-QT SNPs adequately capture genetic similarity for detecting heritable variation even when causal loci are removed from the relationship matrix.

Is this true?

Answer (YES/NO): NO